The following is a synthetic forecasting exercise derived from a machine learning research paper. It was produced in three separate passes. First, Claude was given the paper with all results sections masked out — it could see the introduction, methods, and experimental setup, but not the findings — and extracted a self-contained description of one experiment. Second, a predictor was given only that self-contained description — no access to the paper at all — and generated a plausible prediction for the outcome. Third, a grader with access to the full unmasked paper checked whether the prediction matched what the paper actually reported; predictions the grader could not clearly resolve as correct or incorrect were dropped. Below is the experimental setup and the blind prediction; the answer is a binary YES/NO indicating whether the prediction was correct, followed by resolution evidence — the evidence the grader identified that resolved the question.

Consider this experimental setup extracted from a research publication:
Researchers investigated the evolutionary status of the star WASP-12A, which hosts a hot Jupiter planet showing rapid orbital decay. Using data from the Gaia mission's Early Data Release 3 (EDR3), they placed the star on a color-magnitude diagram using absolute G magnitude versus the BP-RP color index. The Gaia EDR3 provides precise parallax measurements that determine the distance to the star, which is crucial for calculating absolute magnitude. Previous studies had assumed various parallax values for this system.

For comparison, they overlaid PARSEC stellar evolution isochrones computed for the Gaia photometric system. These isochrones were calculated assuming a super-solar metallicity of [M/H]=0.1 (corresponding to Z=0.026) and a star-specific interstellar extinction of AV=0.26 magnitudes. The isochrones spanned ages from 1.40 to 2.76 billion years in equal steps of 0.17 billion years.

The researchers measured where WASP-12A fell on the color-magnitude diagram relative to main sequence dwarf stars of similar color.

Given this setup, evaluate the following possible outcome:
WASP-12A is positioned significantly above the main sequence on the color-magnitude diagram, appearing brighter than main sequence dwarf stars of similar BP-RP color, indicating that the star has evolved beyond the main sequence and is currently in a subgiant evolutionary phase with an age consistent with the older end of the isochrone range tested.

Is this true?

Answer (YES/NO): NO